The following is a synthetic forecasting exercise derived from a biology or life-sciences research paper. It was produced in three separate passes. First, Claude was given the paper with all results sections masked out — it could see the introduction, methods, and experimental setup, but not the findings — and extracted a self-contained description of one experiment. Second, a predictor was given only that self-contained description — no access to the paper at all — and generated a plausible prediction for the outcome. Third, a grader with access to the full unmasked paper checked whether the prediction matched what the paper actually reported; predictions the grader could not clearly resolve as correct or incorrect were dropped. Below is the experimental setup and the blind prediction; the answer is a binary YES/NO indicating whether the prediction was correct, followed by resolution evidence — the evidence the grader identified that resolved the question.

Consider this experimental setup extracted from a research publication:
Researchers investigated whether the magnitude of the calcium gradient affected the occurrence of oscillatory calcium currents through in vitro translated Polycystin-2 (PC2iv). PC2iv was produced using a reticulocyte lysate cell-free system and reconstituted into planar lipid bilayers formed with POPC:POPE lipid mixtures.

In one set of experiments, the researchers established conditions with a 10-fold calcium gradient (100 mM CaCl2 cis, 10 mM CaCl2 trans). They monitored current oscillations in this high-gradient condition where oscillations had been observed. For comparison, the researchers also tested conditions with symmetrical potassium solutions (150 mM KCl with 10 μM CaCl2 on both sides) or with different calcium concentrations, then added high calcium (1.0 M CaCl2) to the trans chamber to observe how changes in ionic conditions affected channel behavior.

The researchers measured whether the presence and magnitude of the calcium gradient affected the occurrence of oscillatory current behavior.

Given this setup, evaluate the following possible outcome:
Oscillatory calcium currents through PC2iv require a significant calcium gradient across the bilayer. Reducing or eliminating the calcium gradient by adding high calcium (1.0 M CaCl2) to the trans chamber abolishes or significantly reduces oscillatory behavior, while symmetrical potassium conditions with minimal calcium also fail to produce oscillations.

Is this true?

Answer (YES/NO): NO